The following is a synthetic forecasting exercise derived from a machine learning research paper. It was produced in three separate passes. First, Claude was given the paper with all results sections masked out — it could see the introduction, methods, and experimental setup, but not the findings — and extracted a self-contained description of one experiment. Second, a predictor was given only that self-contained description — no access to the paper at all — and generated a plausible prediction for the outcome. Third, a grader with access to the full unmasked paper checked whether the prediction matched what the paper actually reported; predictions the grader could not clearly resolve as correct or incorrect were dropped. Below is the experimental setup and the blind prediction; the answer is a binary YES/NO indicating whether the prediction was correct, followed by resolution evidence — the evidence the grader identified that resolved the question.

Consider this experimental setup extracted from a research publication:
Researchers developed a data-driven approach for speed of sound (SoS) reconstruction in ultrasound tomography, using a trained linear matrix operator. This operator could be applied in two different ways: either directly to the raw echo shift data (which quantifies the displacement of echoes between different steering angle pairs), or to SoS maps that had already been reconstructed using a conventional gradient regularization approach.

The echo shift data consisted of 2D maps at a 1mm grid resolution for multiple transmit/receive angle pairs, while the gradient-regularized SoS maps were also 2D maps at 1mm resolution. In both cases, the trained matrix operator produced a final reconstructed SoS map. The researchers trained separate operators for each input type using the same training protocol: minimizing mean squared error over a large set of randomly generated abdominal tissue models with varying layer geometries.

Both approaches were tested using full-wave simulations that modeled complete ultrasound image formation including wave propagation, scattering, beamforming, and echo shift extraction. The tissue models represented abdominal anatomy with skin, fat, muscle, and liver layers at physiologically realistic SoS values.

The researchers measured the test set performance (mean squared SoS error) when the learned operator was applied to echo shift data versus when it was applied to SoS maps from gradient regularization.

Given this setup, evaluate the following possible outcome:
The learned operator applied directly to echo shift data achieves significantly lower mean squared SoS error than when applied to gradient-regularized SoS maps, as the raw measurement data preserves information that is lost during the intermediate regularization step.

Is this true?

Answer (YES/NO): NO